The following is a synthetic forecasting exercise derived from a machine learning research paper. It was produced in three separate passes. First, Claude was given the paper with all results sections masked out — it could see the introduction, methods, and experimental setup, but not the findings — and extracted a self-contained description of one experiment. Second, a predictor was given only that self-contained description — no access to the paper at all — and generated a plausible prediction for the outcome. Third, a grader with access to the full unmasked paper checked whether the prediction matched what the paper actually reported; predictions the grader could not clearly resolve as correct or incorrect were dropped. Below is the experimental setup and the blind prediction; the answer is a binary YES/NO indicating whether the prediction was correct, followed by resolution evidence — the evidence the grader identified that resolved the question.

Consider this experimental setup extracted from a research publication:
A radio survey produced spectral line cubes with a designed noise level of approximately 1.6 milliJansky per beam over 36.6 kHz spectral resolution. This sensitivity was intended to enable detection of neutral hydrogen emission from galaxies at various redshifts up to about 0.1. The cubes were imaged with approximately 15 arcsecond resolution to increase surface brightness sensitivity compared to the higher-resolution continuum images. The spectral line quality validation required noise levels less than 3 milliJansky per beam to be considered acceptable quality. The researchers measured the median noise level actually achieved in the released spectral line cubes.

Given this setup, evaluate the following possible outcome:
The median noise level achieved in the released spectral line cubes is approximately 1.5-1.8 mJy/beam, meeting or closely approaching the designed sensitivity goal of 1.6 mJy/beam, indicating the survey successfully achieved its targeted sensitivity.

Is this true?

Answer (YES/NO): YES